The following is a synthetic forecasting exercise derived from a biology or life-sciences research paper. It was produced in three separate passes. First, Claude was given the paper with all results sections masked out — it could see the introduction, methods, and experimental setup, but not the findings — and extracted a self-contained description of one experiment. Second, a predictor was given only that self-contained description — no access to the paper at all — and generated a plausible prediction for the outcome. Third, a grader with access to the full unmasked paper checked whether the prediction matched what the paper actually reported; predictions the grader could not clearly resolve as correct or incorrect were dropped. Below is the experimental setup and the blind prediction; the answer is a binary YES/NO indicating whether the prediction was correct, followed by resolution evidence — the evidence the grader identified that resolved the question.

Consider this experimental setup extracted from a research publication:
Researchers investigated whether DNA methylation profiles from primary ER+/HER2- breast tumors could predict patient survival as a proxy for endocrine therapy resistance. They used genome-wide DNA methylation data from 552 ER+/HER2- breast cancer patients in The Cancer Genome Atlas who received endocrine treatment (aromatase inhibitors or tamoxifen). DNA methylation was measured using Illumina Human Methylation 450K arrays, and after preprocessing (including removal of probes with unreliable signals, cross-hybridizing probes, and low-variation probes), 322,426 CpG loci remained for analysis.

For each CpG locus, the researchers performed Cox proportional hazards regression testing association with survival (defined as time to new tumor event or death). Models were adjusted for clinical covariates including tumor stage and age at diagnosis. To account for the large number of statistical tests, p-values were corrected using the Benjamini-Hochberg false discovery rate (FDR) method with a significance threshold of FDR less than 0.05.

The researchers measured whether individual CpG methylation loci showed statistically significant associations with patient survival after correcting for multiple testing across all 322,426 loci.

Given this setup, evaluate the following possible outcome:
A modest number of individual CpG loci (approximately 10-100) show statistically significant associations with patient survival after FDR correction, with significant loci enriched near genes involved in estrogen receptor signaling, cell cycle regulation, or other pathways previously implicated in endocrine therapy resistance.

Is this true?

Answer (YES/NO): NO